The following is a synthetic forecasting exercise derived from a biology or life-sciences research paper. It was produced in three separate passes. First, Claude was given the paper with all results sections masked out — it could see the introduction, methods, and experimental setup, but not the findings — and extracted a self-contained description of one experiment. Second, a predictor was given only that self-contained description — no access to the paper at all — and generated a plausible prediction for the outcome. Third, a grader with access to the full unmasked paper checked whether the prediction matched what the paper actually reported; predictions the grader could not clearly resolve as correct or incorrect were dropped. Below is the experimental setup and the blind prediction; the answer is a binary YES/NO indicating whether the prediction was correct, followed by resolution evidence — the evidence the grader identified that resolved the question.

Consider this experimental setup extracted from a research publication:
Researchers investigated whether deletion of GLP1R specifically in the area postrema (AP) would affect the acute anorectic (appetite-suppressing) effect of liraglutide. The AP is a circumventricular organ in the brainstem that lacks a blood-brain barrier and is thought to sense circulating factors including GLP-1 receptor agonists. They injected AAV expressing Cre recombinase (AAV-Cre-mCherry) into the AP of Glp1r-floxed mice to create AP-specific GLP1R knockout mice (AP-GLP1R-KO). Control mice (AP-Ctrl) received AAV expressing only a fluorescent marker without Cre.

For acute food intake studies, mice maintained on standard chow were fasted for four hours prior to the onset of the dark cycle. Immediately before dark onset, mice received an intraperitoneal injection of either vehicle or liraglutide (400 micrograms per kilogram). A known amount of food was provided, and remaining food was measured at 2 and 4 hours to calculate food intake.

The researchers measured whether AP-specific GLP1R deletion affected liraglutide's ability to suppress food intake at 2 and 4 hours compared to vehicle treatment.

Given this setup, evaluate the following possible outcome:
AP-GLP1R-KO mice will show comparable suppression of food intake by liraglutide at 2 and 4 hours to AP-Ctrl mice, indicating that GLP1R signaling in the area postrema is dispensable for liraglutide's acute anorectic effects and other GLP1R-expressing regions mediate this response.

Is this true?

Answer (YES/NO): NO